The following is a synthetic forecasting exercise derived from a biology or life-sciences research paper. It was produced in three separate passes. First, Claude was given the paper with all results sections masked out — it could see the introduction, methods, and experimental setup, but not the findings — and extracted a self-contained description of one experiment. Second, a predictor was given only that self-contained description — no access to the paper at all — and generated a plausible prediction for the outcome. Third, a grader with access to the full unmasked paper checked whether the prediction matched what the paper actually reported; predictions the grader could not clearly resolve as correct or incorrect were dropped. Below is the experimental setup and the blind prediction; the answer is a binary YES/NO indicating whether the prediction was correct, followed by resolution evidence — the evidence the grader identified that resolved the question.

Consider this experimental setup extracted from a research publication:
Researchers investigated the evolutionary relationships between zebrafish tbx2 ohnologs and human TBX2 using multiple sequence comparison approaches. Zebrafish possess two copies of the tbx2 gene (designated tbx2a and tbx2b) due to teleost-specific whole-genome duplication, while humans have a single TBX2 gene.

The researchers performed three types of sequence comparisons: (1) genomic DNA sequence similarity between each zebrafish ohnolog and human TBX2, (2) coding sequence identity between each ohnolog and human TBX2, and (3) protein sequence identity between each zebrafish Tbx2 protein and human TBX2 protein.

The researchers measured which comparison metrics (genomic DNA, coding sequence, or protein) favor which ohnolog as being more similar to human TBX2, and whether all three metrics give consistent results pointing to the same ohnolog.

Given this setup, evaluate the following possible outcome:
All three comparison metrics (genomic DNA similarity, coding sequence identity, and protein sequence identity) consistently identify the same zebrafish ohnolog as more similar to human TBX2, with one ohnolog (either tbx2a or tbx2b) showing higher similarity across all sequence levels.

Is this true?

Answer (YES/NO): NO